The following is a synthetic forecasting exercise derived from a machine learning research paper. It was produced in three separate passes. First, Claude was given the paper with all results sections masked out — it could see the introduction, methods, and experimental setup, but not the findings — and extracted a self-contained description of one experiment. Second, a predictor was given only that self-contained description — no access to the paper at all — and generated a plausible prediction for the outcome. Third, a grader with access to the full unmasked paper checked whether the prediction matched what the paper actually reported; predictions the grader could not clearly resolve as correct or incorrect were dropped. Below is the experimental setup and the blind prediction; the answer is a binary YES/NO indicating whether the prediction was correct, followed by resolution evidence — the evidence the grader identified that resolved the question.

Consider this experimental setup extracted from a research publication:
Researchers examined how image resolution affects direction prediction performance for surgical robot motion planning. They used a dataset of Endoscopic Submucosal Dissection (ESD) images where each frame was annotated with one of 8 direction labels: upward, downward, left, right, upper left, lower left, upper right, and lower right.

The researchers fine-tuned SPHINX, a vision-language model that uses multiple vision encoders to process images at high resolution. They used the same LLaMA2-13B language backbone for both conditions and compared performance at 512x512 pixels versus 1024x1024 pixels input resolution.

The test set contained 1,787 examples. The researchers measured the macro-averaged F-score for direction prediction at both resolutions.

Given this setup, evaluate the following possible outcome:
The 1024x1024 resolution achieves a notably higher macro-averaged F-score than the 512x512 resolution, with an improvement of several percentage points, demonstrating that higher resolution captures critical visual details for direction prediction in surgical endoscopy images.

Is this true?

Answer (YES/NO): NO